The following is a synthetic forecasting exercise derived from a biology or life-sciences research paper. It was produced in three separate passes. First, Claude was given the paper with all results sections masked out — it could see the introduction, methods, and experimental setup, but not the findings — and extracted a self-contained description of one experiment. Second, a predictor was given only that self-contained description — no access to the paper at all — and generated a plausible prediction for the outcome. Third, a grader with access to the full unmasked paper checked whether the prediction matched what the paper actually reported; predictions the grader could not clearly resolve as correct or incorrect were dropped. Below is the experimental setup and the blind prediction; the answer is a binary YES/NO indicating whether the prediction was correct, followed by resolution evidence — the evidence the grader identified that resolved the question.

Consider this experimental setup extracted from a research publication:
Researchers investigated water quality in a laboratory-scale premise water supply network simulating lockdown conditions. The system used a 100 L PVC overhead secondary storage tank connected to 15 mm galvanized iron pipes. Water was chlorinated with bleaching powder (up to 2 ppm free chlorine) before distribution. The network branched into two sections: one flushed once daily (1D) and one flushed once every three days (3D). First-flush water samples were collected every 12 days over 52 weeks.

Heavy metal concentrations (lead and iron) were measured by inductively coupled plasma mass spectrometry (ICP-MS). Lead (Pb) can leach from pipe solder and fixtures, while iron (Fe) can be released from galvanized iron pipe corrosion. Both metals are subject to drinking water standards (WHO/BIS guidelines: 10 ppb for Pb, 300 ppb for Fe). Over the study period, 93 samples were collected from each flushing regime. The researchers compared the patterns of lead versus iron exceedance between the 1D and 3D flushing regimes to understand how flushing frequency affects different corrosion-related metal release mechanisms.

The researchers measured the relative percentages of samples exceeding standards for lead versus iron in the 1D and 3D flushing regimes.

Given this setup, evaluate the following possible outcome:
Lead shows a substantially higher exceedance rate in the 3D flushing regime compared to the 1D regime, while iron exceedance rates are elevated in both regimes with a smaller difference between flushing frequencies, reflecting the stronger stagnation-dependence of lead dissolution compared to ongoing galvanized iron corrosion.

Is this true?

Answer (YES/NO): NO